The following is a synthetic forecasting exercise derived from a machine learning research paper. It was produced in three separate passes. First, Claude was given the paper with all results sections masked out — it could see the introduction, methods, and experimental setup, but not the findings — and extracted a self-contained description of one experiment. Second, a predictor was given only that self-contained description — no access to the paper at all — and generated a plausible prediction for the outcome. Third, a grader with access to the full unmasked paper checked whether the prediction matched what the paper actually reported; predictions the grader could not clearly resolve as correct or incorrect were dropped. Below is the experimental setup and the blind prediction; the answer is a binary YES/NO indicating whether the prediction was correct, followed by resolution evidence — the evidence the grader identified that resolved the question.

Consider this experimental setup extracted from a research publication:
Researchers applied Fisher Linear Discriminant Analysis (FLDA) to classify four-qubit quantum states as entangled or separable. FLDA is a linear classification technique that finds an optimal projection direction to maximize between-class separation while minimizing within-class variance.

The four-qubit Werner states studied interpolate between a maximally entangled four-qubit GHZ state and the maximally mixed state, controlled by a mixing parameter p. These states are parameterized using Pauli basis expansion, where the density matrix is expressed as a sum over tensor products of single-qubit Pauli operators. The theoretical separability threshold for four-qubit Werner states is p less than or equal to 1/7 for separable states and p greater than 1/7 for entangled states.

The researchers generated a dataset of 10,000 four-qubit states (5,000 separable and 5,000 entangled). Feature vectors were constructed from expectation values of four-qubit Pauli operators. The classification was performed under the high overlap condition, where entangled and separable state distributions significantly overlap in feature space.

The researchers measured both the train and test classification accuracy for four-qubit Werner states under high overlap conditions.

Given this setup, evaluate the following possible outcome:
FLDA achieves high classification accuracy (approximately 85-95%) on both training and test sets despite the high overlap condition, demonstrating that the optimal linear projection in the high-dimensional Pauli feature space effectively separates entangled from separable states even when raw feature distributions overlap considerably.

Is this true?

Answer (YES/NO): NO